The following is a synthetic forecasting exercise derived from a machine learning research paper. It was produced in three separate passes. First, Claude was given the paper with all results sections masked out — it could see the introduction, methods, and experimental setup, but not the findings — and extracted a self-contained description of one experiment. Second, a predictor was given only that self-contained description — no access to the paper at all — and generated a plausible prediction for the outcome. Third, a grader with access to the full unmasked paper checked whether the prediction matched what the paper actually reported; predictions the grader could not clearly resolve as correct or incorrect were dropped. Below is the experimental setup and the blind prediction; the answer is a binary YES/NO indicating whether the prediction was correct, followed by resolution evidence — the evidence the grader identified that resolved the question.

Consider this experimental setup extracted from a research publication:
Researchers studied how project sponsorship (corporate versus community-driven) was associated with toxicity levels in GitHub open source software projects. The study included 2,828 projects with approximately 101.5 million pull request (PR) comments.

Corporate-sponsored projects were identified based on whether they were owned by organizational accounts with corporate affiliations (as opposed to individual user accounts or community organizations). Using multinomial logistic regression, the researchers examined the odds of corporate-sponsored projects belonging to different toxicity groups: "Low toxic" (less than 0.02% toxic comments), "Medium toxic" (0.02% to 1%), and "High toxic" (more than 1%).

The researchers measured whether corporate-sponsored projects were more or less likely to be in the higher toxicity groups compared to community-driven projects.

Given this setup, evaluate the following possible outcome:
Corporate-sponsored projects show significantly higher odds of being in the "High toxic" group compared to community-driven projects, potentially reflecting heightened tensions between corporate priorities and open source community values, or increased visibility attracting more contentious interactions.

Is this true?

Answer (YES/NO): NO